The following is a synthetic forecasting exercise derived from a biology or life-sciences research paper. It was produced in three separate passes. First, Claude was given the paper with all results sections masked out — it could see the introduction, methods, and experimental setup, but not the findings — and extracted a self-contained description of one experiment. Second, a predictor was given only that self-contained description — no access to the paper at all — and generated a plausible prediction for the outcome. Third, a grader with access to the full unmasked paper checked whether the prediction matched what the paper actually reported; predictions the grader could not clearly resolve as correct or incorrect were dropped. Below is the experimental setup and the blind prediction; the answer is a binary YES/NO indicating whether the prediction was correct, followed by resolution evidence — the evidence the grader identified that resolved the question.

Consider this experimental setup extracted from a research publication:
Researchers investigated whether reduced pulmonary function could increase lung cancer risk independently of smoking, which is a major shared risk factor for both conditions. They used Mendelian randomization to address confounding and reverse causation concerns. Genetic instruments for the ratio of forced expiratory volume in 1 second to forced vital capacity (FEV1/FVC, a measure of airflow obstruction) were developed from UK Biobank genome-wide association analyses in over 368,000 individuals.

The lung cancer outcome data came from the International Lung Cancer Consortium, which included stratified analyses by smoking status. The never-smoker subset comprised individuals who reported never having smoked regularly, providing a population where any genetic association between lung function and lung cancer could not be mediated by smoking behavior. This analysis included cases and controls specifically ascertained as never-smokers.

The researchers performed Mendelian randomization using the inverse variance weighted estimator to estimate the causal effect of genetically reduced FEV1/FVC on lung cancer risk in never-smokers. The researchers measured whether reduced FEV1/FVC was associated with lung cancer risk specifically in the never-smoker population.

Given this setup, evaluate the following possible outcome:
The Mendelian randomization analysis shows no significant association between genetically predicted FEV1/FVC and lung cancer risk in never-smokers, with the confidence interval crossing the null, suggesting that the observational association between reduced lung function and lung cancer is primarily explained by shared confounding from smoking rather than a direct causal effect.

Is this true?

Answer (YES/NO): NO